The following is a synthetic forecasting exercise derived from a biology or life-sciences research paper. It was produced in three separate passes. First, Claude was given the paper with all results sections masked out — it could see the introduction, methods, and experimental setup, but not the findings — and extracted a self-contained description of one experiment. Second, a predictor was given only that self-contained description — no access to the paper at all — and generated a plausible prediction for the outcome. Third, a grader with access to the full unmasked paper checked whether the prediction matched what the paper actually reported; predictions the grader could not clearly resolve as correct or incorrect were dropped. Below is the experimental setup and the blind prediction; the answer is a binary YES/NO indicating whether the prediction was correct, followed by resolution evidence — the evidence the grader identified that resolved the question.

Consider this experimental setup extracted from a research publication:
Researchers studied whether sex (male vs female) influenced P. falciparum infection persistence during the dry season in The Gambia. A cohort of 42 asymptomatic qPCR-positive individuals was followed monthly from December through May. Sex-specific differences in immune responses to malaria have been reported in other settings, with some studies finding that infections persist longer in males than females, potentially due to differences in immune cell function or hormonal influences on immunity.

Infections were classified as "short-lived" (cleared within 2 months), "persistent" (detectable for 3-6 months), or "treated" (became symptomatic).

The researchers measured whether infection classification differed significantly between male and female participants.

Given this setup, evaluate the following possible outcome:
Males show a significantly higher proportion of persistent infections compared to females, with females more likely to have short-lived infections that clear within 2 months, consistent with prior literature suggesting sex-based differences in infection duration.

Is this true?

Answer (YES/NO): NO